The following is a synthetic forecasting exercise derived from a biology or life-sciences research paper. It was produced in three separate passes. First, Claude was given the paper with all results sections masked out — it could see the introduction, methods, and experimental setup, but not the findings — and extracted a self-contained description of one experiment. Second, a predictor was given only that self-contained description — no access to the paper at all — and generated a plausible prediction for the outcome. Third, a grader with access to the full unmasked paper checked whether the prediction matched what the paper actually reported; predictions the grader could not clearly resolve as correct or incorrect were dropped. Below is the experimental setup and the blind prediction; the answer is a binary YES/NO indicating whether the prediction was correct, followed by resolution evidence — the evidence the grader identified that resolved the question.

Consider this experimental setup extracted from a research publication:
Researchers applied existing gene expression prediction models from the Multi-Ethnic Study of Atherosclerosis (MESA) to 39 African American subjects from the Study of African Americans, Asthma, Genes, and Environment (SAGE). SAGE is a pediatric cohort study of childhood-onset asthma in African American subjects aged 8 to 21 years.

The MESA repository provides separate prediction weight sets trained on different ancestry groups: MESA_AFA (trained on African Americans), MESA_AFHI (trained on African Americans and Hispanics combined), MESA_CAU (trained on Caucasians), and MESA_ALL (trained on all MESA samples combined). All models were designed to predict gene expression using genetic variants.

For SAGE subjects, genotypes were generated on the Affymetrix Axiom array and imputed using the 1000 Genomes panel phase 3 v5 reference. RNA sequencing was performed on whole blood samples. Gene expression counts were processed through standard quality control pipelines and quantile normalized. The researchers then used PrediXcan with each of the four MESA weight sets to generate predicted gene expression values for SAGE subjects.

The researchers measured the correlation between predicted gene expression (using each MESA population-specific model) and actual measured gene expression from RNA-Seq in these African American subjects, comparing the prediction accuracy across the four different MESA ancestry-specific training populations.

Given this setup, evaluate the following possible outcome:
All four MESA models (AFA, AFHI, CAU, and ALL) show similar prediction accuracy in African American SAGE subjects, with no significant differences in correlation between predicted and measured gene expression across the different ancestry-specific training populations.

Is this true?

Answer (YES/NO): YES